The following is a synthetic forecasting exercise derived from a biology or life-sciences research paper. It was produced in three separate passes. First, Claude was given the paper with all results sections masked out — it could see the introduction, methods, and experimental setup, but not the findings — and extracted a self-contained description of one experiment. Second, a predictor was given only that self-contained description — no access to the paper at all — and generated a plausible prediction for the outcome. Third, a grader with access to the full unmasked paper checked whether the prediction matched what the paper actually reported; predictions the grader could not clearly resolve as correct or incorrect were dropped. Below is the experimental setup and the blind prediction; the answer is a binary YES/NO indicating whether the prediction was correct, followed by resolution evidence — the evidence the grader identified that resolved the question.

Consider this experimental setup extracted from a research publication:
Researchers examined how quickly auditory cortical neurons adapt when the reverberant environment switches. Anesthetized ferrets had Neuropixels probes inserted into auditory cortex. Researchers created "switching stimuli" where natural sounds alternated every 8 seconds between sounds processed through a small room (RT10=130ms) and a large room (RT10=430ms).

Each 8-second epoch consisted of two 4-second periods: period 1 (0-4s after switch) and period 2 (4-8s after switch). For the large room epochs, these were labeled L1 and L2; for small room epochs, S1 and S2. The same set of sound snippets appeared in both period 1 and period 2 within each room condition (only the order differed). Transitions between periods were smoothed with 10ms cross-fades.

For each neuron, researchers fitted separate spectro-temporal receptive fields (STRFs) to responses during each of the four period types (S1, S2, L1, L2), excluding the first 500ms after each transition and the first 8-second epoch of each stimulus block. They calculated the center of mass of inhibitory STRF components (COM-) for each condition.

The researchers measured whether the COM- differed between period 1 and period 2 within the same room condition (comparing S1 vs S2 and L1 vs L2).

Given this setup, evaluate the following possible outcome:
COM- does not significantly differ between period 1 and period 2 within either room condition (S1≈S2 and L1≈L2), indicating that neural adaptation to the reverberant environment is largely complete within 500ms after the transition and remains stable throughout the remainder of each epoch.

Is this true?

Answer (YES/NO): NO